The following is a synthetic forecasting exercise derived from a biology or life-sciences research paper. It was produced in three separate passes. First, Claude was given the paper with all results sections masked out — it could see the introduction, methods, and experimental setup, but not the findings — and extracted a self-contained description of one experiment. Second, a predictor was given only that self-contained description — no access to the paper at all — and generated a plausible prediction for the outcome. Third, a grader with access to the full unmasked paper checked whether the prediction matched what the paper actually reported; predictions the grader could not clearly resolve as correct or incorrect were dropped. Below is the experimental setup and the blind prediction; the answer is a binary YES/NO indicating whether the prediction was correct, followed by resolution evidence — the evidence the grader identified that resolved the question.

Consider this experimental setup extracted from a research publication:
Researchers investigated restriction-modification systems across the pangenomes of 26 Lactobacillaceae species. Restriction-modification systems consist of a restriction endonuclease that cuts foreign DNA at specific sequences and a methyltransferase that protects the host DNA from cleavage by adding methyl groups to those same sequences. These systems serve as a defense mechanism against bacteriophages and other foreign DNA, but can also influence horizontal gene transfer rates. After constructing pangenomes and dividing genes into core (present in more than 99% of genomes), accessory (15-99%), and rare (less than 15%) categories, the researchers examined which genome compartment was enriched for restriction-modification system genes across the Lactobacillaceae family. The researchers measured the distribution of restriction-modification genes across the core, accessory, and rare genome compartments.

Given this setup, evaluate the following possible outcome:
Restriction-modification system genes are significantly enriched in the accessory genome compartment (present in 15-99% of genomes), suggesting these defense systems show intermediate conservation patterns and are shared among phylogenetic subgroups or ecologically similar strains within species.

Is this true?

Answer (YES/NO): NO